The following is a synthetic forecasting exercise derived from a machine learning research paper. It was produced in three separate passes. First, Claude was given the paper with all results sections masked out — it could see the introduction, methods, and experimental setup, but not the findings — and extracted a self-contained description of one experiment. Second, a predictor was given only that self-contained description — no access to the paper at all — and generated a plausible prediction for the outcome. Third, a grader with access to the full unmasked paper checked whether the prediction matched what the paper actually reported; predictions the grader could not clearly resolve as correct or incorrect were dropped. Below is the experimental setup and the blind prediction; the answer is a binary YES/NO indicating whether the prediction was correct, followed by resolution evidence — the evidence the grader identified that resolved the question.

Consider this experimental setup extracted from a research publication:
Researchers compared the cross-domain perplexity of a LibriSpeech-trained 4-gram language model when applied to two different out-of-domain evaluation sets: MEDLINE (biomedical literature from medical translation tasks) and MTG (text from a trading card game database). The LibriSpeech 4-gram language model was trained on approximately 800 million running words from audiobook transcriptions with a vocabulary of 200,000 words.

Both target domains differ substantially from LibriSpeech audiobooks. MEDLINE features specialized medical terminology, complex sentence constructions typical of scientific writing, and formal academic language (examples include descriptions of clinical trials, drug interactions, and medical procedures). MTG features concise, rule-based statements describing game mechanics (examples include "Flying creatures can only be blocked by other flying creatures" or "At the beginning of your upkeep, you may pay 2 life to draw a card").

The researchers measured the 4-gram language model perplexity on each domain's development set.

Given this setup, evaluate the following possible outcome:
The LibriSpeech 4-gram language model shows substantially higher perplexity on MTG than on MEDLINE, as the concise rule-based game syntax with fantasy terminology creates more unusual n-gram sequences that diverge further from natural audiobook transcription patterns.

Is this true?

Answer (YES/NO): NO